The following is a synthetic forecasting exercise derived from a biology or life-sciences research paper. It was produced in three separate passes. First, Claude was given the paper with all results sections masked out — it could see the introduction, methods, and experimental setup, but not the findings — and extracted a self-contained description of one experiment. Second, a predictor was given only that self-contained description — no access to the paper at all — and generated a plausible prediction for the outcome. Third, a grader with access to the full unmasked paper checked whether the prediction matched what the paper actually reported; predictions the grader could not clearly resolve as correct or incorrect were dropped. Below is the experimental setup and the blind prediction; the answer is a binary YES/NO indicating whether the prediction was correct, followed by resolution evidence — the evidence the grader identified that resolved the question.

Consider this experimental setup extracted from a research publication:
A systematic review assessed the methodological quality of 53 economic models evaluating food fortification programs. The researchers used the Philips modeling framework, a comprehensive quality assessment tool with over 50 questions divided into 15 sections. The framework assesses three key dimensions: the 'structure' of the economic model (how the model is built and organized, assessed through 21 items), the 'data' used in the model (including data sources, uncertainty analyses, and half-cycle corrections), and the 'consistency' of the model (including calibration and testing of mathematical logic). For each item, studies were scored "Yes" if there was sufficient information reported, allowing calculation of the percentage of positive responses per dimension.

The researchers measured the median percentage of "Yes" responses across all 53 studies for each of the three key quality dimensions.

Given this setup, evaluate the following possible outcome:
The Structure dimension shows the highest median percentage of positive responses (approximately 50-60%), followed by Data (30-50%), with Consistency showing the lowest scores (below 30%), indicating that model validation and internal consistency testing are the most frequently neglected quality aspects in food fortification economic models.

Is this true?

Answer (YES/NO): NO